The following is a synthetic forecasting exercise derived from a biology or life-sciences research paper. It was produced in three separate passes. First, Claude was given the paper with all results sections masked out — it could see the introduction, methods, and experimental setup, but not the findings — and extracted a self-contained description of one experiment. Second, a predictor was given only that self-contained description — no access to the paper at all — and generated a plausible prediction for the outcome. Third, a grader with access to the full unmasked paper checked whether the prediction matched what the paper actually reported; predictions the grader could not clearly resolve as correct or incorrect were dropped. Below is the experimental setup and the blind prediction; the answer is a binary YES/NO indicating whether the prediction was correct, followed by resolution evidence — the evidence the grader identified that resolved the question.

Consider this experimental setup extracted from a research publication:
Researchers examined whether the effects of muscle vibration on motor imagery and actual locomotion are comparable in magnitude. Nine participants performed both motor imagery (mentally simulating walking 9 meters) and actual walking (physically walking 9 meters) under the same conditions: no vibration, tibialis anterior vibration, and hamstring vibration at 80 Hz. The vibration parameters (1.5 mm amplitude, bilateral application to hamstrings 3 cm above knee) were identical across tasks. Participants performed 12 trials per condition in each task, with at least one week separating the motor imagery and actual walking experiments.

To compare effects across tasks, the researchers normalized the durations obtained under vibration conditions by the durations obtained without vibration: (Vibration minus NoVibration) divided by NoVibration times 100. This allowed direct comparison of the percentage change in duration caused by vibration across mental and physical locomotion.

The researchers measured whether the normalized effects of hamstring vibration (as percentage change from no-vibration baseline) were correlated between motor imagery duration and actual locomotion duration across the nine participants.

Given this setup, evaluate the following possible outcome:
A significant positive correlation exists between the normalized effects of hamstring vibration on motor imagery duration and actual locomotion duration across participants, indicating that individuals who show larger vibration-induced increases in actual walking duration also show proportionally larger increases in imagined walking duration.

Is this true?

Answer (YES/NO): YES